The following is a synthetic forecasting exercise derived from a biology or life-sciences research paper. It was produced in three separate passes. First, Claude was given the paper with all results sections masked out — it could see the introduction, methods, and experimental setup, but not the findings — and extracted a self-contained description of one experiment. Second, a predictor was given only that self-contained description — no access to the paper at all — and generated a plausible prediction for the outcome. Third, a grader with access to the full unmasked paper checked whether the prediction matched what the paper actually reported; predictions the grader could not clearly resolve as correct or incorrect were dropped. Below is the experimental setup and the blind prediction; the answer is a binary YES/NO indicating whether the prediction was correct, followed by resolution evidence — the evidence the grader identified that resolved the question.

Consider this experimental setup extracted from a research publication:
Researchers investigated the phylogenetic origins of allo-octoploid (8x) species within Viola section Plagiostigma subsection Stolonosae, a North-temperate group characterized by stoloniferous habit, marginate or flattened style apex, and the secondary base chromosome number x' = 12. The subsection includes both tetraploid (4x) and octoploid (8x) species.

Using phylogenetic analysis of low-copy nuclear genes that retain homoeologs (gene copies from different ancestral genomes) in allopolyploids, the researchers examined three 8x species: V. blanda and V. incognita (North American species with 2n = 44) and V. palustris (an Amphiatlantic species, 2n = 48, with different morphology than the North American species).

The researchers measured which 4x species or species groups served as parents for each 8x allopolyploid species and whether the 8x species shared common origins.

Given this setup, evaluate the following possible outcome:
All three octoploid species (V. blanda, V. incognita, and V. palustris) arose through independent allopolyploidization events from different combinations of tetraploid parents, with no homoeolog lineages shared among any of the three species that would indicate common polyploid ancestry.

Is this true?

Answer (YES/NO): NO